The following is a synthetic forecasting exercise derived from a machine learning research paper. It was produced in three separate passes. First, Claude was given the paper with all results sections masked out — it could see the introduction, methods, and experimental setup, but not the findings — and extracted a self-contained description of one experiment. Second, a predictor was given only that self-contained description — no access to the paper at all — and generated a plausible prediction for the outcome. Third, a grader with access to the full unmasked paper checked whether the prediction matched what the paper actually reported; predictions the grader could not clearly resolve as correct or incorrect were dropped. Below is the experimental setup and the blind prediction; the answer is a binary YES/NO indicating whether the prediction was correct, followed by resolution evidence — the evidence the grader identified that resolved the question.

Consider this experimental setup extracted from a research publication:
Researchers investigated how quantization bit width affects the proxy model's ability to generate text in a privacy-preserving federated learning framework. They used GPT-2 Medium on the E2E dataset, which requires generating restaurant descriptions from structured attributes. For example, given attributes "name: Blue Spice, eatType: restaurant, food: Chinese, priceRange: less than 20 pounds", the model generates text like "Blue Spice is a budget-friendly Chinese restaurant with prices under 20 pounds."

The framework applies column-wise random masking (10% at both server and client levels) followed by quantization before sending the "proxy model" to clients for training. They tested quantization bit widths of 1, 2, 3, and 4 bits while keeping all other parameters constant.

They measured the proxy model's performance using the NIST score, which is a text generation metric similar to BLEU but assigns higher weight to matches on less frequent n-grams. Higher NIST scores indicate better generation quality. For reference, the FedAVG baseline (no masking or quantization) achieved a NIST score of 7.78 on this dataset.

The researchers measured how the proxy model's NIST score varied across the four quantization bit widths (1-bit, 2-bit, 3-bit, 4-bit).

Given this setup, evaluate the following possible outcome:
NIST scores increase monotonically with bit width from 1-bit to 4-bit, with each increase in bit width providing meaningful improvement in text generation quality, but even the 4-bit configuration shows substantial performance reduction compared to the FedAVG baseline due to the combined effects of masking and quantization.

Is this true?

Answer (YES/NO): YES